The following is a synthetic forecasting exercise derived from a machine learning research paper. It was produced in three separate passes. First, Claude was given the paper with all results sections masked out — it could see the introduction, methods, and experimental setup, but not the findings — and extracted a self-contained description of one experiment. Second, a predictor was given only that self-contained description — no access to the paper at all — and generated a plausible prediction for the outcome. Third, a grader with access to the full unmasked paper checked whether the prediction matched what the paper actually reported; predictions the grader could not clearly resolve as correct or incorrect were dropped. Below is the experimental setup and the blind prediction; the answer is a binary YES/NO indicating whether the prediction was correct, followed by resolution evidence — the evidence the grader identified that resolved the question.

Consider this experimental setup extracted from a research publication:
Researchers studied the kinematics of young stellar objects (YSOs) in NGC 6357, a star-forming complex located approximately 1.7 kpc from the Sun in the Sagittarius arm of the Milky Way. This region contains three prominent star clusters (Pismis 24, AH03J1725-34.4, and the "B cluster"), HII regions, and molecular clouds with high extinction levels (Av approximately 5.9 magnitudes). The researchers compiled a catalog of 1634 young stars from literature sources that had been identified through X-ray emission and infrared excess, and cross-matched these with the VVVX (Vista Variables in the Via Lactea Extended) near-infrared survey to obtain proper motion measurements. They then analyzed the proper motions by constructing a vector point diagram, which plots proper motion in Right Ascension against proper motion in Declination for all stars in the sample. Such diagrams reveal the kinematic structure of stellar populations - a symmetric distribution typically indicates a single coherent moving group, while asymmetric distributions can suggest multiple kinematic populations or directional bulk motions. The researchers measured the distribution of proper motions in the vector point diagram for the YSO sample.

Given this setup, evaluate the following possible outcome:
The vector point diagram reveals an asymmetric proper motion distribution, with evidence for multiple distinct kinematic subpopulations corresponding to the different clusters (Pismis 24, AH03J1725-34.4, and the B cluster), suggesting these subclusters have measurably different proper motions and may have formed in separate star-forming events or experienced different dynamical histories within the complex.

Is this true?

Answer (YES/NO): NO